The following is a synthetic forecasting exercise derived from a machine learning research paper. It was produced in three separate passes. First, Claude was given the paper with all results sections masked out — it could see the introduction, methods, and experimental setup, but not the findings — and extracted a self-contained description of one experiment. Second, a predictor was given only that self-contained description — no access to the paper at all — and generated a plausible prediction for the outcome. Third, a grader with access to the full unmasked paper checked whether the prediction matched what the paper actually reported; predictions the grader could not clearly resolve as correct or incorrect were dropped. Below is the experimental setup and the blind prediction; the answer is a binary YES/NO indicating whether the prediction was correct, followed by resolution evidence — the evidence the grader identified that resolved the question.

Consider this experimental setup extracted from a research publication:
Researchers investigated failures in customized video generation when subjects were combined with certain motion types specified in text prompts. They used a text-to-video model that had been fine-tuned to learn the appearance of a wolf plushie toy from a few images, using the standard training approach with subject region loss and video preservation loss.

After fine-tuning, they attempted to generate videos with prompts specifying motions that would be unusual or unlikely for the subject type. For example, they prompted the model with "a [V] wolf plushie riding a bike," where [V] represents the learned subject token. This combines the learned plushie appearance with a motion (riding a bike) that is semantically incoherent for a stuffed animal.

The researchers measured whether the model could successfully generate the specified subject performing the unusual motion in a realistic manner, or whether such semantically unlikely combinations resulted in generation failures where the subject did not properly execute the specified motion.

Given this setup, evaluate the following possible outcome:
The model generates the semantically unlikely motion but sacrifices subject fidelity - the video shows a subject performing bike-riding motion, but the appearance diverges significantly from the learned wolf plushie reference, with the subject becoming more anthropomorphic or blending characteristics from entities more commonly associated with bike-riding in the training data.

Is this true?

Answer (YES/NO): NO